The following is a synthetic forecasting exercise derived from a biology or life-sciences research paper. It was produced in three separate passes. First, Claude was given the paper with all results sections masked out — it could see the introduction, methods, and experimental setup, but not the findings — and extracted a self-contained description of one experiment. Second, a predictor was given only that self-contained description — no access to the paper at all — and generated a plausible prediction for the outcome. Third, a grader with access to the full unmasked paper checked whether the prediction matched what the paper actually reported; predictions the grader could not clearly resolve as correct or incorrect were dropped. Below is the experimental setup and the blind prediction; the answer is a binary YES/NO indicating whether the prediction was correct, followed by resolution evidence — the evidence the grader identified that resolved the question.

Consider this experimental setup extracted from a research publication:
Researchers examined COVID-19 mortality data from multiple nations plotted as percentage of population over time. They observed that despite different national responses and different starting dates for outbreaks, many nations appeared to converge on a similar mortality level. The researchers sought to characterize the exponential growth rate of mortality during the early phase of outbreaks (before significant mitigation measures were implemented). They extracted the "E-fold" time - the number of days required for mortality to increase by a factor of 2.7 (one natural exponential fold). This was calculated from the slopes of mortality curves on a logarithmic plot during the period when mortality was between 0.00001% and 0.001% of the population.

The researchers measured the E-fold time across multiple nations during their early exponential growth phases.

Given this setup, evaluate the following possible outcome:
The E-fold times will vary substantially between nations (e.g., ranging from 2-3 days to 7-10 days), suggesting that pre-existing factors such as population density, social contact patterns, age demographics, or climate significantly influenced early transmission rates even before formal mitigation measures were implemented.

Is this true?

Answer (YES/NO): NO